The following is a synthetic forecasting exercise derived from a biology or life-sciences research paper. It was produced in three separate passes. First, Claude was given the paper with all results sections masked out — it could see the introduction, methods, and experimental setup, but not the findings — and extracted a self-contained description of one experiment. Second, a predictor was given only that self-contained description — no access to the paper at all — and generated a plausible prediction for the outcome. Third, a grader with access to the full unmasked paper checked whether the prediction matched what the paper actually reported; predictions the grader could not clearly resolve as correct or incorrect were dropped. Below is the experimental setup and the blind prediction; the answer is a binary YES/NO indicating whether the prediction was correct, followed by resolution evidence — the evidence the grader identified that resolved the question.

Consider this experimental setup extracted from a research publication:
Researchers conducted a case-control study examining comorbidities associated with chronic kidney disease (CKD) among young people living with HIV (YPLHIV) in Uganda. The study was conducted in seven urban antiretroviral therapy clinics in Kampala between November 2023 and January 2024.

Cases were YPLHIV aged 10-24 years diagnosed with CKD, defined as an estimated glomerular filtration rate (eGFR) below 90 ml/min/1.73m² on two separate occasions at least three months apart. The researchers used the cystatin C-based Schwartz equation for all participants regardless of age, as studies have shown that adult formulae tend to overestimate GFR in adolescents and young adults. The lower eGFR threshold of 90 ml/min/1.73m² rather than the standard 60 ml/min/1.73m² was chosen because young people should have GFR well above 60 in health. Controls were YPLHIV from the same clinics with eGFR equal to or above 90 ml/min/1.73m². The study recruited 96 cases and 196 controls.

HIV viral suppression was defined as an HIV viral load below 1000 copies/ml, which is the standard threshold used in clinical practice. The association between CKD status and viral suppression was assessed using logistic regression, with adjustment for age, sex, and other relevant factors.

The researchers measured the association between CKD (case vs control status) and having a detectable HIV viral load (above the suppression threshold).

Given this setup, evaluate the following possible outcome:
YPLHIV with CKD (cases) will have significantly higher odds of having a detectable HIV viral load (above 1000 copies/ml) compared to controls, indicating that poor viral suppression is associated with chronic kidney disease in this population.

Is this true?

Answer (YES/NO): YES